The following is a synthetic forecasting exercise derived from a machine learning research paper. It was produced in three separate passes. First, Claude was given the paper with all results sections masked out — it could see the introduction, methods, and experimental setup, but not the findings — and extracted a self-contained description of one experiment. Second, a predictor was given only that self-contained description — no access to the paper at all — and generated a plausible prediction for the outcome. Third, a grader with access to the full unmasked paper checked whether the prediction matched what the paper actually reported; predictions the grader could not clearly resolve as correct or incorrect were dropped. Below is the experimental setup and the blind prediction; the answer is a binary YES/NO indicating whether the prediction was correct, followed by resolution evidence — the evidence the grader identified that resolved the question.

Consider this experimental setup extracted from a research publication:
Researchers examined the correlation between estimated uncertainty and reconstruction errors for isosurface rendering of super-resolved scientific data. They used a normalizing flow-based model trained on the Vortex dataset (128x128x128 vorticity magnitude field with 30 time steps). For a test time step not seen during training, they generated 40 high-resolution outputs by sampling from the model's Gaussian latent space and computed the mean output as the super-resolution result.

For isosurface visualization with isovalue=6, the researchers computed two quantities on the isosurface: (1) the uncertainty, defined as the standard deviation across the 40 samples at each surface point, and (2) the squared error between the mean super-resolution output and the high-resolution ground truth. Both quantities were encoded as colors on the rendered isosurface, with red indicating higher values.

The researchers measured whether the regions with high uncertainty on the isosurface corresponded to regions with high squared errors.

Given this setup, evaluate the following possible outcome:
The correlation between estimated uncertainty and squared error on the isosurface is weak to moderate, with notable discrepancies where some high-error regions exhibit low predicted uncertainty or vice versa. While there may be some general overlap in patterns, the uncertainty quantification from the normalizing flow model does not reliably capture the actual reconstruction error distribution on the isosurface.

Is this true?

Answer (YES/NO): NO